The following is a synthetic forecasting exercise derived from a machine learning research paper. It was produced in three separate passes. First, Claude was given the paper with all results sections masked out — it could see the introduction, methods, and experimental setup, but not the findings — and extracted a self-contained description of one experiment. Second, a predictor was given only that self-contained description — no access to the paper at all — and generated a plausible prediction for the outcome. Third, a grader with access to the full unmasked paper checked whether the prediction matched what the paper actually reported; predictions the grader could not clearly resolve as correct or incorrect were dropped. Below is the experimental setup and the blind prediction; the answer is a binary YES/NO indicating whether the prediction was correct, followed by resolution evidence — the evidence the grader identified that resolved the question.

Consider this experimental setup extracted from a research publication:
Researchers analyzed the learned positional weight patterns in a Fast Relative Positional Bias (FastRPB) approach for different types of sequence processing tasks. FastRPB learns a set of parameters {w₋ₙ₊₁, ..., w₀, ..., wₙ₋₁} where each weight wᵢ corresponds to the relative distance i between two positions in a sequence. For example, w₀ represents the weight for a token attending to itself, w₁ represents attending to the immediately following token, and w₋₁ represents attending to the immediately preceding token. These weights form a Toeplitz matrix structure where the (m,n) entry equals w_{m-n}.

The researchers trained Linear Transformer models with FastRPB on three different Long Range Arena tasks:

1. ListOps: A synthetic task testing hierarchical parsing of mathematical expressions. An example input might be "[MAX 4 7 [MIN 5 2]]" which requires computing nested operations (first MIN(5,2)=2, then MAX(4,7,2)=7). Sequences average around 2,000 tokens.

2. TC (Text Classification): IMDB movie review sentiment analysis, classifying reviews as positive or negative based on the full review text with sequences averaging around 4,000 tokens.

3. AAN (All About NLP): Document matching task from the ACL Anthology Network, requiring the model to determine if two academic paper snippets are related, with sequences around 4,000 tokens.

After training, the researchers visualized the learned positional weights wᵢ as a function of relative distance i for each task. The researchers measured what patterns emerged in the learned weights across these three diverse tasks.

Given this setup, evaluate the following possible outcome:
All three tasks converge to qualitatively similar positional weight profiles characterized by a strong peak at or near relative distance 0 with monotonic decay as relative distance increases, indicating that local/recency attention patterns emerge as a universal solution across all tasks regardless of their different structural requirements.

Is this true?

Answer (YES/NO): NO